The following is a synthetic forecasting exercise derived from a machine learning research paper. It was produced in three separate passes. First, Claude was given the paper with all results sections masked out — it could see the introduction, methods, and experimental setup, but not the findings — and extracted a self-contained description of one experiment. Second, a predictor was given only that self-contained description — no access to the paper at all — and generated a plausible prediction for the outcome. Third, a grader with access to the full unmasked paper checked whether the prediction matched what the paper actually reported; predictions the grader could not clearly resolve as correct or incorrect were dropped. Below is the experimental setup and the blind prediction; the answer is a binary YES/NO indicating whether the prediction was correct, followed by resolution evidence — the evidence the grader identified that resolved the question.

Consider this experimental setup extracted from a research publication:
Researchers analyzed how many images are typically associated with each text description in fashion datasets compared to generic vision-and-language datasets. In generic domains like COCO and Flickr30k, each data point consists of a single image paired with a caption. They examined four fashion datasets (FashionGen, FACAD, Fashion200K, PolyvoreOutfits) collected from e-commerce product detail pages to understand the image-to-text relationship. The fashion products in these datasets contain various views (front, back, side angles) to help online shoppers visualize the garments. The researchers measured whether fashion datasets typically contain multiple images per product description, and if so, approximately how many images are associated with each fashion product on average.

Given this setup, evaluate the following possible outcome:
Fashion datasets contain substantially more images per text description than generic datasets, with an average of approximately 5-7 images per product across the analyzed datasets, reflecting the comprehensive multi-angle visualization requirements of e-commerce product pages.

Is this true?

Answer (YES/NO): NO